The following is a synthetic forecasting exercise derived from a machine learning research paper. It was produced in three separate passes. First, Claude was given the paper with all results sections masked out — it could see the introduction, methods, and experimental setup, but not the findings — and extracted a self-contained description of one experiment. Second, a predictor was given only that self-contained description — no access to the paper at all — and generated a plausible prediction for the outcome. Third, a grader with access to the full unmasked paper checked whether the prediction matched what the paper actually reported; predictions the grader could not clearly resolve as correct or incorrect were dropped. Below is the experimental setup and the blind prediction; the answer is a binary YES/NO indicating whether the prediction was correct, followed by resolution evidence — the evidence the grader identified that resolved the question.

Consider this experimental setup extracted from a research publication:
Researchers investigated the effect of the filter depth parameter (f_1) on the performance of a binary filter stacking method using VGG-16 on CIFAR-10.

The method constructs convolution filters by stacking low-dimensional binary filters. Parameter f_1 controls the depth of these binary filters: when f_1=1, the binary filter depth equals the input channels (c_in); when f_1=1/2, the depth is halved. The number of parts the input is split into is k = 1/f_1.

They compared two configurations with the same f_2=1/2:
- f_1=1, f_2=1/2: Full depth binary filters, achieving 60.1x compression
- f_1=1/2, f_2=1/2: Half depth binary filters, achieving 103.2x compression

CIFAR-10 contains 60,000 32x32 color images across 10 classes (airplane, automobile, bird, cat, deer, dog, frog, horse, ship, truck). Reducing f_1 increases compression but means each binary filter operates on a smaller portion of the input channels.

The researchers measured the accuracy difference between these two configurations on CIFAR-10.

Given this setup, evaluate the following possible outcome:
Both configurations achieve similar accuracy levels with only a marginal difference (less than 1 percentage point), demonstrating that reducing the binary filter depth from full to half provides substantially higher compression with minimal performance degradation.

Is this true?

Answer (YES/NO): YES